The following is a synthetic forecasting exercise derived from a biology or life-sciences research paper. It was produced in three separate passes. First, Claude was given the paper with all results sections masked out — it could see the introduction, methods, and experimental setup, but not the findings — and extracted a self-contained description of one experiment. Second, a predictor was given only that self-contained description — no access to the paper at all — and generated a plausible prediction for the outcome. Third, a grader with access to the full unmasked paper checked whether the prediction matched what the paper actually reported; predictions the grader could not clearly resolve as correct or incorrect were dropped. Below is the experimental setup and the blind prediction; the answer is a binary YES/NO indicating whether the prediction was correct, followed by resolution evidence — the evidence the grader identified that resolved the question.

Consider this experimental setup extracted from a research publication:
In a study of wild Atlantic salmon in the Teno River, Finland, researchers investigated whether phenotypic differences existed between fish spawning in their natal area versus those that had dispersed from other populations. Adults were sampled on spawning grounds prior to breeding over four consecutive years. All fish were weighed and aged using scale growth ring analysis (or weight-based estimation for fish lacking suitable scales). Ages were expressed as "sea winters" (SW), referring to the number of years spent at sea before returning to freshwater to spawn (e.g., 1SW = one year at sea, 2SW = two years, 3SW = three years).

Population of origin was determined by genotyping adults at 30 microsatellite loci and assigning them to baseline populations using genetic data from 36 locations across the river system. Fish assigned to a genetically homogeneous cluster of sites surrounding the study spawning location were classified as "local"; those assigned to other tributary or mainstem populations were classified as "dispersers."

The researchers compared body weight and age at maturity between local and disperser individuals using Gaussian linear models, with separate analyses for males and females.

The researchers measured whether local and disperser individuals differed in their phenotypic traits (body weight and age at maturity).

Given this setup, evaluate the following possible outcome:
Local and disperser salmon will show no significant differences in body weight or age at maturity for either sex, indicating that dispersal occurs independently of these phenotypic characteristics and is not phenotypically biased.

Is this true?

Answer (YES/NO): YES